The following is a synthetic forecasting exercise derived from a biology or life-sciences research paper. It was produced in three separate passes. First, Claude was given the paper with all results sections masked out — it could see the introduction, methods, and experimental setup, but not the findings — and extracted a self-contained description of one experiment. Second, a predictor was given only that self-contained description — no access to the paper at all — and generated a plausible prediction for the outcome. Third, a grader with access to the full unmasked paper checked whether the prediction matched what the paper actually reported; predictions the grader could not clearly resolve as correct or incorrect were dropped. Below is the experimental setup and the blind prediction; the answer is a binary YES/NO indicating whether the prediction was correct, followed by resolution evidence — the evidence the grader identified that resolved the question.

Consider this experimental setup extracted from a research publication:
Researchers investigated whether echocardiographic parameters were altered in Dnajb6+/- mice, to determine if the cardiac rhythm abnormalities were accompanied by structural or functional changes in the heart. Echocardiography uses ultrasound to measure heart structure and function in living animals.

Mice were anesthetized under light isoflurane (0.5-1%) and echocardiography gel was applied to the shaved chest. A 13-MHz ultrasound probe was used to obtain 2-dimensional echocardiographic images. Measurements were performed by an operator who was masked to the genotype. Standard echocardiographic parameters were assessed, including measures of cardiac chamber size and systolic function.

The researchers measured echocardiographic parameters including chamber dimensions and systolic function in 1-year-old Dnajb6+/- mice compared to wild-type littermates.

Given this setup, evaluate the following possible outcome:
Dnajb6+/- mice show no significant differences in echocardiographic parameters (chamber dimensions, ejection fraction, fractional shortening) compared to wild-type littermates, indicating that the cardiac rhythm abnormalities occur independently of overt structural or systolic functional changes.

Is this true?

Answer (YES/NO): YES